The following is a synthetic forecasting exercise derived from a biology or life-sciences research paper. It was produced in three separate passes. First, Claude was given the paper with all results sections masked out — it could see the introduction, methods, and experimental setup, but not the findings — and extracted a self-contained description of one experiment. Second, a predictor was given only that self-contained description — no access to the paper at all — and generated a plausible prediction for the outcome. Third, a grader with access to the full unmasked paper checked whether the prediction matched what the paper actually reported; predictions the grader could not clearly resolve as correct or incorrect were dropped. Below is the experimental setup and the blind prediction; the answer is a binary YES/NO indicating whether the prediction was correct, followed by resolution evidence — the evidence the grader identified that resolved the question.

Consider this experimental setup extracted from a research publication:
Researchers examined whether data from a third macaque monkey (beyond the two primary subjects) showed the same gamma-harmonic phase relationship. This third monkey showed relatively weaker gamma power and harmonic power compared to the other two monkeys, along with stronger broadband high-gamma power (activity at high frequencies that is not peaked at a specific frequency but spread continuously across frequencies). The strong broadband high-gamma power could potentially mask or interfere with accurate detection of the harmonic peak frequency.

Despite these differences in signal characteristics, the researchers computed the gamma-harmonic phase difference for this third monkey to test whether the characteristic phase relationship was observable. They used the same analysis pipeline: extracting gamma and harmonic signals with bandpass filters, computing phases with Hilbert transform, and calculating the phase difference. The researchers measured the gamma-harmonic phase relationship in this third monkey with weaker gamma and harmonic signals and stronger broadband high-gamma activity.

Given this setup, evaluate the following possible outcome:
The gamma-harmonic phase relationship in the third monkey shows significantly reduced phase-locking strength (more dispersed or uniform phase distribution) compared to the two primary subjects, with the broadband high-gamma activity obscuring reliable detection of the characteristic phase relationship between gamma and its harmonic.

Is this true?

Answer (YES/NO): NO